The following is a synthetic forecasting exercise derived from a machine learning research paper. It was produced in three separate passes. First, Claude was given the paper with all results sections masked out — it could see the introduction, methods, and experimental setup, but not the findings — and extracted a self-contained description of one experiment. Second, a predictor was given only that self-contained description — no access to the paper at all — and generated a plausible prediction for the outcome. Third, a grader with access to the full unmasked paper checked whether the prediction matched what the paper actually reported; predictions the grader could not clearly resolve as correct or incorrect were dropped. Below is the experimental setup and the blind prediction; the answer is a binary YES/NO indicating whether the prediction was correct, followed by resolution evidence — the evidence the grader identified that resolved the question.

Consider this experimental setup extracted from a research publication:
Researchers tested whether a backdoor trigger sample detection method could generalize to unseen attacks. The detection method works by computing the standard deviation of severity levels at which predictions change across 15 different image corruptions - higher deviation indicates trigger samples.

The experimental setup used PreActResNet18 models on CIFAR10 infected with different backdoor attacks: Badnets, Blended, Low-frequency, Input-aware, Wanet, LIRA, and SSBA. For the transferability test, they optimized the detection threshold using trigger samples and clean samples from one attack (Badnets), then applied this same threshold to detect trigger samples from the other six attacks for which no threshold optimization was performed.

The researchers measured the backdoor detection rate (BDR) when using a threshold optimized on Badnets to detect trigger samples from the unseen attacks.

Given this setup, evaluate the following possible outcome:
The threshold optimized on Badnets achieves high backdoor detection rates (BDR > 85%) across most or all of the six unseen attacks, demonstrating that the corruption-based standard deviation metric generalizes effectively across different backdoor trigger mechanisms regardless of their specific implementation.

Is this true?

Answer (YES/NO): YES